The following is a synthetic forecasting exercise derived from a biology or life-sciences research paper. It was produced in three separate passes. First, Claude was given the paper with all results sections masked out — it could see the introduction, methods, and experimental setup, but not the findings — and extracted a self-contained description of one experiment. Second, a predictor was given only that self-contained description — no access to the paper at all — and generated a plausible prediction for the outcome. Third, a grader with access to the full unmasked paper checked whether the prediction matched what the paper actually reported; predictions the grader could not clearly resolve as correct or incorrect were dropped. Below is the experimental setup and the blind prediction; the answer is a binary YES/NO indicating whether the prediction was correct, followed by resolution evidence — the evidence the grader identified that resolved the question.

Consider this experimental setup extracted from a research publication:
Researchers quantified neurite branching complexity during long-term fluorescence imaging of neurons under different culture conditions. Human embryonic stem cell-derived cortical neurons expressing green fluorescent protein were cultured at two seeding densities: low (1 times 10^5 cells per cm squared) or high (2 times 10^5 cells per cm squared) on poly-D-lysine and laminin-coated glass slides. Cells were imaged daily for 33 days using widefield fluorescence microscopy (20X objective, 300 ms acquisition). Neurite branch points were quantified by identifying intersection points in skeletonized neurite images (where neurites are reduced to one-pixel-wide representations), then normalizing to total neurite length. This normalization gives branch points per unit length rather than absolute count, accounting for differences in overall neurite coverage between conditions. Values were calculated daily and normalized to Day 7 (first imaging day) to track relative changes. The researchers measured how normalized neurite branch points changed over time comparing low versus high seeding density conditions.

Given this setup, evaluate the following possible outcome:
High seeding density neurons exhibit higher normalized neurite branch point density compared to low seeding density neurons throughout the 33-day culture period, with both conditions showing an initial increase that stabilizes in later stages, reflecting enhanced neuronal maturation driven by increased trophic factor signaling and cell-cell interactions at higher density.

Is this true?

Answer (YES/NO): NO